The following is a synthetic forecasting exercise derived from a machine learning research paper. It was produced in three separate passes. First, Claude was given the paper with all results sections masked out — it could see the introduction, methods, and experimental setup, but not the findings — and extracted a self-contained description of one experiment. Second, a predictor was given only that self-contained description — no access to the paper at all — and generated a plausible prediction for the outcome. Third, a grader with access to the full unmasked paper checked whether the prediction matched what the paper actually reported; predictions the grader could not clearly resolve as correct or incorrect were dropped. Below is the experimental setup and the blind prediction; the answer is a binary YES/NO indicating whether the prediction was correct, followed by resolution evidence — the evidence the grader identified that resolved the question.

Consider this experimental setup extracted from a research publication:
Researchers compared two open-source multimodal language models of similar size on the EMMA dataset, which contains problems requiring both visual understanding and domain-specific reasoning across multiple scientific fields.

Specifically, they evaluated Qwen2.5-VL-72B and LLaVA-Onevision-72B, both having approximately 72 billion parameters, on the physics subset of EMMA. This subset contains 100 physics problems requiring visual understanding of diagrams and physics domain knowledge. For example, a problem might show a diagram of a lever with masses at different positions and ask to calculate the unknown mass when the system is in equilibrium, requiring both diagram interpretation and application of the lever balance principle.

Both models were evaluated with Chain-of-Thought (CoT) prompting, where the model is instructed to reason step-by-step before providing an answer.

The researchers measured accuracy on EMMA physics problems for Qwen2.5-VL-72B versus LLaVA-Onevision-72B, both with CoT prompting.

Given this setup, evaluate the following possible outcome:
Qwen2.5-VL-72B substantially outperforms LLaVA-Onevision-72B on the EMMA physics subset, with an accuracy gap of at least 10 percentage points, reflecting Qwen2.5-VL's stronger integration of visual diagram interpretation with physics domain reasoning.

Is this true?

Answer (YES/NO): YES